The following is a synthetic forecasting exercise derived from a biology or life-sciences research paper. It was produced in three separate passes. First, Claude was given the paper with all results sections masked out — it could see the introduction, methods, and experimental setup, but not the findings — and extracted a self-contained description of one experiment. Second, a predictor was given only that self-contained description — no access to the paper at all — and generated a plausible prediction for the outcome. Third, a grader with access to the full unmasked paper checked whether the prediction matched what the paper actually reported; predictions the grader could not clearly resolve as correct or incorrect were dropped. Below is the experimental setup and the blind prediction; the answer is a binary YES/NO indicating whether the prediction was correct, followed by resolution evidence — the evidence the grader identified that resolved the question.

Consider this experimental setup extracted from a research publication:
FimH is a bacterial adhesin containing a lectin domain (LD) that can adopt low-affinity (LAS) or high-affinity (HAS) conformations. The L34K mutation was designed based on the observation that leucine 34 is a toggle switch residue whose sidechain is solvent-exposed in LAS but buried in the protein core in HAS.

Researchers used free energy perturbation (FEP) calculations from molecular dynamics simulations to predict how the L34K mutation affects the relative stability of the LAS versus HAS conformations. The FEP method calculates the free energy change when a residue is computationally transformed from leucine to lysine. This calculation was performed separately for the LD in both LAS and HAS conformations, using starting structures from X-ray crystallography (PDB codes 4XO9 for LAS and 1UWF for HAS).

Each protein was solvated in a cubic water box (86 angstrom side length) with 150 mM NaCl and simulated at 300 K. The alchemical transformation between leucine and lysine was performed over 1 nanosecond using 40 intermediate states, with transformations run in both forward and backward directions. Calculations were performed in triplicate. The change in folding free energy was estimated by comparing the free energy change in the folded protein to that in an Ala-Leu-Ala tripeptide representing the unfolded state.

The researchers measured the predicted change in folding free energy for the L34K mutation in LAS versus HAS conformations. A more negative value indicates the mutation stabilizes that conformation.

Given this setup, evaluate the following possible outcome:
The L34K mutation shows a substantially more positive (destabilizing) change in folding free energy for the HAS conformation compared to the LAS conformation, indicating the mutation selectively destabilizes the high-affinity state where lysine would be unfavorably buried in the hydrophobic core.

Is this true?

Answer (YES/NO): YES